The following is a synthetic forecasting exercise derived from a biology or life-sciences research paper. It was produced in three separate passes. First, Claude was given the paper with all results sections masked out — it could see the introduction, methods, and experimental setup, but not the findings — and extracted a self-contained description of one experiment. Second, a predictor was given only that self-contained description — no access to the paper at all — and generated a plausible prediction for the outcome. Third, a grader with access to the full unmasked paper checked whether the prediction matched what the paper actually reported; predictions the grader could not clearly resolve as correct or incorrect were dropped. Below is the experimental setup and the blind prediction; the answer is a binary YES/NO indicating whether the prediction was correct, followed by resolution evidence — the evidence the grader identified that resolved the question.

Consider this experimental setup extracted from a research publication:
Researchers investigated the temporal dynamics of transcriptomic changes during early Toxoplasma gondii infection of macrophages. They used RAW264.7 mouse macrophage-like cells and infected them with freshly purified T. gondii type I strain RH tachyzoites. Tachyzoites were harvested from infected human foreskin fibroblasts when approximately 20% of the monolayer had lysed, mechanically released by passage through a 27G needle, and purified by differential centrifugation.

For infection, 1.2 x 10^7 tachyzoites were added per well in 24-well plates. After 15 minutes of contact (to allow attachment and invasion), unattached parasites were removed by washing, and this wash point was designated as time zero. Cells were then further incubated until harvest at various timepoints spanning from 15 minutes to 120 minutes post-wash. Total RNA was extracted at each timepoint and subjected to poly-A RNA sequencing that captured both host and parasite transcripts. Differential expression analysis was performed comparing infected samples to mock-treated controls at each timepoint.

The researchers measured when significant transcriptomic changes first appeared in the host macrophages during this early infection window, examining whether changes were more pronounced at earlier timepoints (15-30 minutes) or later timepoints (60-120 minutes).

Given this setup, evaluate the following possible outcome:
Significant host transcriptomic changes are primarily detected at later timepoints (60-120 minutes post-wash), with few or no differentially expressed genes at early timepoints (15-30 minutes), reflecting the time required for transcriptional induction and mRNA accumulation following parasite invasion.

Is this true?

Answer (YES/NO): NO